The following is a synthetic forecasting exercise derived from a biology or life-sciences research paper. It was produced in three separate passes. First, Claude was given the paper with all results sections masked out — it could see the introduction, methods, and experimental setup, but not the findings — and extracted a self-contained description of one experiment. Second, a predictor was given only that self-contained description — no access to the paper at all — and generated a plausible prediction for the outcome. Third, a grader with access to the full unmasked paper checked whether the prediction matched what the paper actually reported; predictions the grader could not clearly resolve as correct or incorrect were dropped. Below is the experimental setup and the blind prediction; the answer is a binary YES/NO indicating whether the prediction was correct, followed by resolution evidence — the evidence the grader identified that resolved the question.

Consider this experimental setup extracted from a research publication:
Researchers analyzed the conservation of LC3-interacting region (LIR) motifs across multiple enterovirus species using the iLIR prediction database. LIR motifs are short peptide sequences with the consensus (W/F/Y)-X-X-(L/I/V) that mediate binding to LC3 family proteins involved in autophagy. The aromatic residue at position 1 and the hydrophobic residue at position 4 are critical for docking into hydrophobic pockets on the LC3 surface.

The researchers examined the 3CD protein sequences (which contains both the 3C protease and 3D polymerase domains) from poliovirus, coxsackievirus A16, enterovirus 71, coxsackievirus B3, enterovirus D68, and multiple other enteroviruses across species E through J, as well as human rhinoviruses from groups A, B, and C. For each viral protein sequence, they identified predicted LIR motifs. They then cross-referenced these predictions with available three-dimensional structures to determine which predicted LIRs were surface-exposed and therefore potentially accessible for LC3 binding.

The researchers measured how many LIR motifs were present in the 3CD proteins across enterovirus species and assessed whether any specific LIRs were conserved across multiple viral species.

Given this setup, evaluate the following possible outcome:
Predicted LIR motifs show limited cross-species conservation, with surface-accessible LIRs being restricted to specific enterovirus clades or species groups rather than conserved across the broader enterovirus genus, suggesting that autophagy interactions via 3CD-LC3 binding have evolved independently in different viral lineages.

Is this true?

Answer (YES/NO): NO